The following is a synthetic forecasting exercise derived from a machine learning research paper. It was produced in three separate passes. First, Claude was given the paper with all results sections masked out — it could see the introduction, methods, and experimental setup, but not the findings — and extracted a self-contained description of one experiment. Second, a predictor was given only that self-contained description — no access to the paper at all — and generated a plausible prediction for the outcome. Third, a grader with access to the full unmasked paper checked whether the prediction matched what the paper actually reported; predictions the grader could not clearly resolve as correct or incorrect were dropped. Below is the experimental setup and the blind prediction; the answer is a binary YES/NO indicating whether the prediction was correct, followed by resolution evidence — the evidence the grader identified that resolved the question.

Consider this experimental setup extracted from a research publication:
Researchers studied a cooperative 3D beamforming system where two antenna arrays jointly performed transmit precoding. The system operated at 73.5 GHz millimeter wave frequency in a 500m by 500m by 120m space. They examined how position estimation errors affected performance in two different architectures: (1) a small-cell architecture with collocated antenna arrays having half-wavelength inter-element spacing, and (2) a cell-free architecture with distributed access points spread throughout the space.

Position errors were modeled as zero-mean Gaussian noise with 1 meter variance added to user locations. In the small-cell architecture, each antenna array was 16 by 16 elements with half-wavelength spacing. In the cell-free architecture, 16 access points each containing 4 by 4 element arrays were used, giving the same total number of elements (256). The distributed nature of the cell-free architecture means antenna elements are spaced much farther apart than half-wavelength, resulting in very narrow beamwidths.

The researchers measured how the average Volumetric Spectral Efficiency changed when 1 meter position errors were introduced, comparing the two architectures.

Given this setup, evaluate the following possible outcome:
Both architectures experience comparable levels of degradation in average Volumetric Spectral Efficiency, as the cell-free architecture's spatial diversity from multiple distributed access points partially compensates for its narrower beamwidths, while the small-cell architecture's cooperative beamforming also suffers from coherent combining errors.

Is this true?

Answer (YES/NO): NO